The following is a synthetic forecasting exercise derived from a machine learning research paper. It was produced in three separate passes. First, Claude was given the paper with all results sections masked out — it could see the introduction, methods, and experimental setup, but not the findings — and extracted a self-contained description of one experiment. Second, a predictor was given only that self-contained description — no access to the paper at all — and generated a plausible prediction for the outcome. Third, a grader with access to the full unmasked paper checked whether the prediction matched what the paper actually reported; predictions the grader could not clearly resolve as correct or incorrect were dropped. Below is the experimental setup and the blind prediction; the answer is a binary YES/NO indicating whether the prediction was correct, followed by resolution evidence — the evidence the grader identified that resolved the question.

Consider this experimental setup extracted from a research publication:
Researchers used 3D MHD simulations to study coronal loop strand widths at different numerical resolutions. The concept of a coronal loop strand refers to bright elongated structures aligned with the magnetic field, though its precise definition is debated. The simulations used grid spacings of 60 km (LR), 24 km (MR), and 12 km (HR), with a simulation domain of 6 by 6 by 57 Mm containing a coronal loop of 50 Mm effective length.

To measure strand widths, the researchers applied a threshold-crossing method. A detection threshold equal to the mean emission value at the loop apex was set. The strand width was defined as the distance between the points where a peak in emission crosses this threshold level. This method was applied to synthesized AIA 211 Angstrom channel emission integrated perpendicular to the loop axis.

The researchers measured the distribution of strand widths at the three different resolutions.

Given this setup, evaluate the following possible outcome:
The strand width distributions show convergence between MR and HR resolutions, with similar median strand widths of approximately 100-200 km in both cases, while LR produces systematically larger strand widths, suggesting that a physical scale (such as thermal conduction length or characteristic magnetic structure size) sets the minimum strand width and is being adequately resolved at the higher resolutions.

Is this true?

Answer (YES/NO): NO